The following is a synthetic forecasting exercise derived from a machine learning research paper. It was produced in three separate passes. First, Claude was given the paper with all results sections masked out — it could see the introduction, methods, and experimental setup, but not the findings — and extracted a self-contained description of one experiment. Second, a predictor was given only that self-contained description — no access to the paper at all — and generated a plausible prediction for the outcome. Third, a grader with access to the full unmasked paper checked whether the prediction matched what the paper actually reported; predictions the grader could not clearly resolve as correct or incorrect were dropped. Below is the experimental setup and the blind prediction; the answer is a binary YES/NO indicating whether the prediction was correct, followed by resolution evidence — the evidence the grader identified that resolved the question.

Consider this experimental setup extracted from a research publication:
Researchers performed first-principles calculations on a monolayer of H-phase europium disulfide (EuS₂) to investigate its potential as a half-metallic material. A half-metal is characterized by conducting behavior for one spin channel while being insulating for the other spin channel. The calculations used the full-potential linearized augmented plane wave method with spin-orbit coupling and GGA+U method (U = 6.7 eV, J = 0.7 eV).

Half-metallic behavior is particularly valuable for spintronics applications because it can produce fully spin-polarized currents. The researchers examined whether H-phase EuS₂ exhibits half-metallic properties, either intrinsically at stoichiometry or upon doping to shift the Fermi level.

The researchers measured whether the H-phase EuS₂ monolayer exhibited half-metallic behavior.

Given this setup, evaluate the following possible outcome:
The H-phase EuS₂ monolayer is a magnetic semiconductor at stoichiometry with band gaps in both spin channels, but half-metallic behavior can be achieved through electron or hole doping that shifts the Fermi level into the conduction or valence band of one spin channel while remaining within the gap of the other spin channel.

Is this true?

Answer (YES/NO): YES